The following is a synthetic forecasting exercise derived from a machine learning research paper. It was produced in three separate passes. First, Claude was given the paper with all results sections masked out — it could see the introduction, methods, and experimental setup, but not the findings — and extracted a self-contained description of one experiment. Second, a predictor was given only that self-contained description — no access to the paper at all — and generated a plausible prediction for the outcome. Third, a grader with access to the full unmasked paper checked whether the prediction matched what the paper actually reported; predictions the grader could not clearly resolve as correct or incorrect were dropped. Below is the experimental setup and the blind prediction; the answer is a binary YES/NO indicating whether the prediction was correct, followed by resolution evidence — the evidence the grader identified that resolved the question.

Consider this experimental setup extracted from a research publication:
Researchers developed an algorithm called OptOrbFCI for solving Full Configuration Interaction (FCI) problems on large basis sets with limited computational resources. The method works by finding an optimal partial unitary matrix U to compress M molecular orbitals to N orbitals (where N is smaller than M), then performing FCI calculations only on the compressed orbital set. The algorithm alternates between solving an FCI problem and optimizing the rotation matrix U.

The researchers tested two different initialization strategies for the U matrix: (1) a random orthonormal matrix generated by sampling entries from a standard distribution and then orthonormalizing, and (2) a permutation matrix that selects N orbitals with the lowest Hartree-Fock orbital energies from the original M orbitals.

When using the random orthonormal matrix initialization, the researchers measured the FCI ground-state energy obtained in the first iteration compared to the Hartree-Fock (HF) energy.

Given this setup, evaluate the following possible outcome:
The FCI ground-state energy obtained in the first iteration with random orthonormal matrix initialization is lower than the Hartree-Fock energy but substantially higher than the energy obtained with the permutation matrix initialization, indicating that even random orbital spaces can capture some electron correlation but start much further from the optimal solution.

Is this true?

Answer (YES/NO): NO